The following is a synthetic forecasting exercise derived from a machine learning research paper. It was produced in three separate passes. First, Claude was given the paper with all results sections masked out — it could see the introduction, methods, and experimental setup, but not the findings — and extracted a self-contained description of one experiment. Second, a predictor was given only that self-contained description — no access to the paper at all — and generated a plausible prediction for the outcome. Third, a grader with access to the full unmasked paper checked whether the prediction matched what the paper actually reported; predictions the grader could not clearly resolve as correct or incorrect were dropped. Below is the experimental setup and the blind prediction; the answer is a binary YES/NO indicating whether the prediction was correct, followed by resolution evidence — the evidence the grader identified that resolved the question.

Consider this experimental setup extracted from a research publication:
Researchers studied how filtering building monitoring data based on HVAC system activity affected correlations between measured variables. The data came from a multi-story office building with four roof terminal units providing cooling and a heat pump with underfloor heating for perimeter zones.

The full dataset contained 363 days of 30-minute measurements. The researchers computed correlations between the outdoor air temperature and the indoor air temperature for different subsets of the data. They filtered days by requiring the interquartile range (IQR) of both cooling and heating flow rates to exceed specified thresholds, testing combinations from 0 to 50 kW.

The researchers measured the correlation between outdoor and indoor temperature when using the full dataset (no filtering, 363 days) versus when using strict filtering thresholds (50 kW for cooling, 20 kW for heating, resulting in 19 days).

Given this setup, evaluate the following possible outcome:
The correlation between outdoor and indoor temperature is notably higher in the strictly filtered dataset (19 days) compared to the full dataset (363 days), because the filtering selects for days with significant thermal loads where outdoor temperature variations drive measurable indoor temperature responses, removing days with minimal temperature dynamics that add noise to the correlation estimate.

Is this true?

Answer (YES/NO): YES